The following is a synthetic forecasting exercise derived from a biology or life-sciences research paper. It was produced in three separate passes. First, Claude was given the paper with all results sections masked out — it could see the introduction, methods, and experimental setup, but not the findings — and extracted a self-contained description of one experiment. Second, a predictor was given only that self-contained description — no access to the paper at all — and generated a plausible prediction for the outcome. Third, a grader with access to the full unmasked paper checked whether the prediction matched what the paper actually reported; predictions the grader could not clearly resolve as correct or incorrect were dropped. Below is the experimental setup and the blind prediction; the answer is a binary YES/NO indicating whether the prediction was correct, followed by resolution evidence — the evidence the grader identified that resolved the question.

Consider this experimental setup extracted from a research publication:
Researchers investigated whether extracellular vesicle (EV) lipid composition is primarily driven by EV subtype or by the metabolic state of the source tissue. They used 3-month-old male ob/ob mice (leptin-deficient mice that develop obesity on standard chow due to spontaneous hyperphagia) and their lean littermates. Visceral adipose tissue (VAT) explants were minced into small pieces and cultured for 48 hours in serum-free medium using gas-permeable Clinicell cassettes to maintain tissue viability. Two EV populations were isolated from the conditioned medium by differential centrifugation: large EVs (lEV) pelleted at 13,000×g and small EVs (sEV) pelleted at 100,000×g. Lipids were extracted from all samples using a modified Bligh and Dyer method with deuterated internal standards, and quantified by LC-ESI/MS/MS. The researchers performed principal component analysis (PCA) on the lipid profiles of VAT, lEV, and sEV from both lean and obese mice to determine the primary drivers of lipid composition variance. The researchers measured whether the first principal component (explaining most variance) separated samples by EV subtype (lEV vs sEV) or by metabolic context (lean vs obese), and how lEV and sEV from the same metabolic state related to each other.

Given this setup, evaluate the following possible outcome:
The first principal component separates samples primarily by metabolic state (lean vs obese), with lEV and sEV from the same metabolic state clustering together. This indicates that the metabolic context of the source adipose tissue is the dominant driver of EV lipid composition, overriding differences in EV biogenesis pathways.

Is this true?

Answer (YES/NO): NO